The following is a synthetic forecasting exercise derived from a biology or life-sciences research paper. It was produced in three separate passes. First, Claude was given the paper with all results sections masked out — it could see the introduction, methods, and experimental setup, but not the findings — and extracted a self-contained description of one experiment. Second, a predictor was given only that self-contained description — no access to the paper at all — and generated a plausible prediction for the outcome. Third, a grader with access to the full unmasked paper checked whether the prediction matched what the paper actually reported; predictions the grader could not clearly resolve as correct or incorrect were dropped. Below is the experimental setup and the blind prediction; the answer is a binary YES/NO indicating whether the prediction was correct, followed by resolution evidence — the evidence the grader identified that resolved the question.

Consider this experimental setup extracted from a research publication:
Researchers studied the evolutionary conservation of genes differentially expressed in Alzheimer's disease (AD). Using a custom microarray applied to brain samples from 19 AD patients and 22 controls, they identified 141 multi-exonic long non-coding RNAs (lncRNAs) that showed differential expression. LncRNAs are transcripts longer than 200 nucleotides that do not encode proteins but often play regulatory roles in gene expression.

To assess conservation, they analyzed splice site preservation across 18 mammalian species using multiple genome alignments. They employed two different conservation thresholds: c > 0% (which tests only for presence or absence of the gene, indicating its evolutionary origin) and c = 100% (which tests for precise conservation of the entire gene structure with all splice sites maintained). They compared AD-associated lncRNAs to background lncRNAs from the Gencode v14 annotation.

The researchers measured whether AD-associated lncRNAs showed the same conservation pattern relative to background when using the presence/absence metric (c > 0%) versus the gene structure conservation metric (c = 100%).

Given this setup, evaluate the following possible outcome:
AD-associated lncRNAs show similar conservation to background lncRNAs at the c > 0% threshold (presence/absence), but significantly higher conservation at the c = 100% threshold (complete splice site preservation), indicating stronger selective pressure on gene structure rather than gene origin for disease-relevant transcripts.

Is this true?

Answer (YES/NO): NO